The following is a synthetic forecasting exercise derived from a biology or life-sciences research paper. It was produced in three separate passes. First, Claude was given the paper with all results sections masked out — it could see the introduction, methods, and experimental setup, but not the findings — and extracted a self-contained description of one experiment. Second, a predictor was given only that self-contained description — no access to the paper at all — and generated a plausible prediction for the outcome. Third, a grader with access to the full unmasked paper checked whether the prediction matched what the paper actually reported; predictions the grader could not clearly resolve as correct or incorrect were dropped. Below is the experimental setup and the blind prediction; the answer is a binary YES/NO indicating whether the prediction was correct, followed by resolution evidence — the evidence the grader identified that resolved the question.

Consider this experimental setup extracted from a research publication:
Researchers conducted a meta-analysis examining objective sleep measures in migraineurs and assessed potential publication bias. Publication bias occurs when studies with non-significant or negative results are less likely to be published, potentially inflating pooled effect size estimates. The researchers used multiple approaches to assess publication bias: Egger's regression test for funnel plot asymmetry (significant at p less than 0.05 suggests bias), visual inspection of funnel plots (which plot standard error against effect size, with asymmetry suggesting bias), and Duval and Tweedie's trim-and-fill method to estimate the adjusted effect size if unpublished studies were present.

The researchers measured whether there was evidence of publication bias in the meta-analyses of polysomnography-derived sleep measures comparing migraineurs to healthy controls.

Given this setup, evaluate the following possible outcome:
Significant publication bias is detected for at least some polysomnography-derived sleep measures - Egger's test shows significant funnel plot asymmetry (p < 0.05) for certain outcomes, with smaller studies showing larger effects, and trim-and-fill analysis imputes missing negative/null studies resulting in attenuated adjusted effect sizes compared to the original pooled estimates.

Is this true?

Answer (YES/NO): NO